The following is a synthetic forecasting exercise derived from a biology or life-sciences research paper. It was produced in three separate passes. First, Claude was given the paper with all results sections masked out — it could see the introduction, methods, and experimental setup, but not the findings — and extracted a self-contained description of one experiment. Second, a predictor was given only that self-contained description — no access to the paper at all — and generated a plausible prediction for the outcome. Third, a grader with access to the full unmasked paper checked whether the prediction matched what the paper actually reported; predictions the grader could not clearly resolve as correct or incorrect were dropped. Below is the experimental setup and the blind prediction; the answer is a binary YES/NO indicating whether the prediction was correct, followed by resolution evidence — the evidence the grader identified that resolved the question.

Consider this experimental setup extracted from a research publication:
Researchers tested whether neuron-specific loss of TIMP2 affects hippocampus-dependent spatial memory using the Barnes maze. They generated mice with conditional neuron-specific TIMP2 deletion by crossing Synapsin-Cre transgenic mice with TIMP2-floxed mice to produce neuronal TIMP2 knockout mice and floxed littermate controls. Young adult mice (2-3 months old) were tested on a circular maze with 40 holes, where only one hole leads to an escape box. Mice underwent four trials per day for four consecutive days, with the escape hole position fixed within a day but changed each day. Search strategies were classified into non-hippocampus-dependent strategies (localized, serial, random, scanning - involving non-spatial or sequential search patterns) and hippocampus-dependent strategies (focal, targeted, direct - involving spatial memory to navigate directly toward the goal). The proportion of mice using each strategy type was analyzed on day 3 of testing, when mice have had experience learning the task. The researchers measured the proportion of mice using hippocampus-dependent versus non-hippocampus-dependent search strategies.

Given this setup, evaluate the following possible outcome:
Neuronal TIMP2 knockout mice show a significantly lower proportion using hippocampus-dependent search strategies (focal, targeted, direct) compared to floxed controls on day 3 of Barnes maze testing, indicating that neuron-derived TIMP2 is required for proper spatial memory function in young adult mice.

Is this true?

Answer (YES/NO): YES